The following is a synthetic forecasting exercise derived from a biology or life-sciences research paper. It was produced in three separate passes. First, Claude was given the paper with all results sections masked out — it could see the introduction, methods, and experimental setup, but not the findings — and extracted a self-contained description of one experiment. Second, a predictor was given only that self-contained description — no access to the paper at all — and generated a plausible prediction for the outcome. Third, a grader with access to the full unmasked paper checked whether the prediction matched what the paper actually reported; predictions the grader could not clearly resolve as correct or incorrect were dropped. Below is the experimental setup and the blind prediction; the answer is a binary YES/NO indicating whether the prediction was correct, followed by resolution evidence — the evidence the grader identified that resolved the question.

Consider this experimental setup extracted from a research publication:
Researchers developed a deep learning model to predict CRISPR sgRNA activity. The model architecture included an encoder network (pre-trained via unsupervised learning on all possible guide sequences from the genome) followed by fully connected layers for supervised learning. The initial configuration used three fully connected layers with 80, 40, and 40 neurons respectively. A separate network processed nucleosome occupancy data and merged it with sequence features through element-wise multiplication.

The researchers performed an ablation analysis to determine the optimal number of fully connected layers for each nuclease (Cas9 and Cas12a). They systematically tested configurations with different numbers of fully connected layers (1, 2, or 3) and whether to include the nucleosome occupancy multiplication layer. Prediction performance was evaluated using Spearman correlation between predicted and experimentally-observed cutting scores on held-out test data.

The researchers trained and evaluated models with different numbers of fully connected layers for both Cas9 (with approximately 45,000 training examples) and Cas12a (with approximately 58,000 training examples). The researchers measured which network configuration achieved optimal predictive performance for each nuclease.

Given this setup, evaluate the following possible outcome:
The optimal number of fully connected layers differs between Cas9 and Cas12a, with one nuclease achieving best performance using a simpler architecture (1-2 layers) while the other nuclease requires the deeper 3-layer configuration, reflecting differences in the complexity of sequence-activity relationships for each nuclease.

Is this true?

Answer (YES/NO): NO